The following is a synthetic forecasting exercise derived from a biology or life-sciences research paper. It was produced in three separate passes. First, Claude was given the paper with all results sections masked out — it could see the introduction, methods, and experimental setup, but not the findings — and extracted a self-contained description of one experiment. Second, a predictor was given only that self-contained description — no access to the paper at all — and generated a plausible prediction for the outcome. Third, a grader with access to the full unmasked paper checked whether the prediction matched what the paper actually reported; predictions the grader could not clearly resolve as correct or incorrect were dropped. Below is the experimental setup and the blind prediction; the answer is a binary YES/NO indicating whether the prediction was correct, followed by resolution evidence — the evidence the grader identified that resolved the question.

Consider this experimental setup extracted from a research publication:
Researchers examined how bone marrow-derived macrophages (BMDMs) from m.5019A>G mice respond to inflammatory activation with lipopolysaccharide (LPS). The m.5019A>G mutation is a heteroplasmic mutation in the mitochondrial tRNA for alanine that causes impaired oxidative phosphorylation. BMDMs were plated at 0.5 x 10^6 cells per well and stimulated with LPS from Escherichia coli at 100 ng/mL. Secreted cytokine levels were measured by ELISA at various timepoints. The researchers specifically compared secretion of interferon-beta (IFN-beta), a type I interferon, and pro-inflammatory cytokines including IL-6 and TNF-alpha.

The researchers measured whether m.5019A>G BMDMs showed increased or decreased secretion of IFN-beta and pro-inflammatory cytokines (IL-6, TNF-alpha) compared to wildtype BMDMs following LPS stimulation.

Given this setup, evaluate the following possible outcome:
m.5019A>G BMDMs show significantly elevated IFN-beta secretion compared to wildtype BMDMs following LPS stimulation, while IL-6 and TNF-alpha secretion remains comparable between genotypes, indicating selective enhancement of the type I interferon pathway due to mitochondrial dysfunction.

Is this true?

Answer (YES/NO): NO